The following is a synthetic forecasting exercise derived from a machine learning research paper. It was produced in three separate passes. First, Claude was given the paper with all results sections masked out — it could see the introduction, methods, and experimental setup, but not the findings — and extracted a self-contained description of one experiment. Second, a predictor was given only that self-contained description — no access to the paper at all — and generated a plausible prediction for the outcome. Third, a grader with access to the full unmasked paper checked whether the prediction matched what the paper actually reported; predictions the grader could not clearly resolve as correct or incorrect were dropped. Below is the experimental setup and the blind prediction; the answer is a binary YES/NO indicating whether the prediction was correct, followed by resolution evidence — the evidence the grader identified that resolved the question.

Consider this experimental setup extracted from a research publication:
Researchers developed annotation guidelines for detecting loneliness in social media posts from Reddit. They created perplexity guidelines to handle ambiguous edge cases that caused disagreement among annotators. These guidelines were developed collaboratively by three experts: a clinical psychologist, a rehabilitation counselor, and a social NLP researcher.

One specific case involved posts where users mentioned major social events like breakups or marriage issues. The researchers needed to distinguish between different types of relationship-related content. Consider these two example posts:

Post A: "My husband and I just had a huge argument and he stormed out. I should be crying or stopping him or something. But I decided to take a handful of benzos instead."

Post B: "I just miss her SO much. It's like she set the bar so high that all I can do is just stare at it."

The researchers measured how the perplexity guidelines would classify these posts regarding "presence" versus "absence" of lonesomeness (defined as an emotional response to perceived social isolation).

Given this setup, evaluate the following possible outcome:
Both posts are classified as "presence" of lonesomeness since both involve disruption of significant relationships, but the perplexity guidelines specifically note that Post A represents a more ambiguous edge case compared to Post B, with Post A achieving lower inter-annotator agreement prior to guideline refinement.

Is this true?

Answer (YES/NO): NO